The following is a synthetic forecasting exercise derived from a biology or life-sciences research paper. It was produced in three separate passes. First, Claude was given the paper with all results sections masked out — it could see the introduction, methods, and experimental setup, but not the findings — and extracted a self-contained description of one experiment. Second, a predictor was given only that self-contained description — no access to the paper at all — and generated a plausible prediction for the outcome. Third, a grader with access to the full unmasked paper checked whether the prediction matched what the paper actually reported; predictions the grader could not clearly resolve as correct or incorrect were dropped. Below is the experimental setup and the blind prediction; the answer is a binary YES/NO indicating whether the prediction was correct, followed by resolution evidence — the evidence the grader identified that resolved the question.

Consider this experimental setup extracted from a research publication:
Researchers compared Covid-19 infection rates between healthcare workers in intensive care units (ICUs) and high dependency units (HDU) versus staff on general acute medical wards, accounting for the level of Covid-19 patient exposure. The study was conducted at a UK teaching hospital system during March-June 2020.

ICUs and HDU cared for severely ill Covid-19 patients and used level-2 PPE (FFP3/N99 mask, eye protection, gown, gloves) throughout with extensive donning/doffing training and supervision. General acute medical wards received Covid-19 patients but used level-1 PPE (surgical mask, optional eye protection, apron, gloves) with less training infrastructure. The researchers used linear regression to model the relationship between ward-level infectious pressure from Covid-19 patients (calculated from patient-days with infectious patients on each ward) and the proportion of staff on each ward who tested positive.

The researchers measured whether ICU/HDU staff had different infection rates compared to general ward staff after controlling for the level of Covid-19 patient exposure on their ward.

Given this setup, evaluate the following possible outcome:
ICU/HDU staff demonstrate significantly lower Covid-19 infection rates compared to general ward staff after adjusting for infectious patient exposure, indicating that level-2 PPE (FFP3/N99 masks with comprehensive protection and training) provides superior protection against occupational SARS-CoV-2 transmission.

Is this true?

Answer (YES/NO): YES